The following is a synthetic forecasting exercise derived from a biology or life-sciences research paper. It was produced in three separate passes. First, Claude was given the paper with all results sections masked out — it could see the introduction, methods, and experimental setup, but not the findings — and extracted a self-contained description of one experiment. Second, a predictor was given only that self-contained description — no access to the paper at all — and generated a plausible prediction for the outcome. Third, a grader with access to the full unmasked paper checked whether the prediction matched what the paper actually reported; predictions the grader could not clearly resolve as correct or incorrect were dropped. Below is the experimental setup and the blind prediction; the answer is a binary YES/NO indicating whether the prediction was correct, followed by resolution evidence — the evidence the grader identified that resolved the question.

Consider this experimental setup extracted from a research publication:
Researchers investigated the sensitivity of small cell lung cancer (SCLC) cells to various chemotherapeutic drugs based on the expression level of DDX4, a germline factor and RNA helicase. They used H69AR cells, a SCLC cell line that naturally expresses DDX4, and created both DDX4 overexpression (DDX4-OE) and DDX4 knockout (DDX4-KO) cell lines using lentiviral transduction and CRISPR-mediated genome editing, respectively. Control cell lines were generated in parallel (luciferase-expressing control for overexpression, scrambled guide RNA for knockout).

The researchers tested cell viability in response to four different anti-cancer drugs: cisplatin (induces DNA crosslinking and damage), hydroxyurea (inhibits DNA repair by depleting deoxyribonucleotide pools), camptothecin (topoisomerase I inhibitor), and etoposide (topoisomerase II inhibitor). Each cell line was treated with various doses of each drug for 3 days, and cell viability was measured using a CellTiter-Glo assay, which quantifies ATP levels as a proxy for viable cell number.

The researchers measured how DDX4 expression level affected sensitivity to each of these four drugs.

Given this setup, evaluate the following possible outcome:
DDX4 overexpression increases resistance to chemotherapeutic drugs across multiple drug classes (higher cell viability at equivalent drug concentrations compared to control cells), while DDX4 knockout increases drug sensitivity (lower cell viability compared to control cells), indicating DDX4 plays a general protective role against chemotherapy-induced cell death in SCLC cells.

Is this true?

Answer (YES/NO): NO